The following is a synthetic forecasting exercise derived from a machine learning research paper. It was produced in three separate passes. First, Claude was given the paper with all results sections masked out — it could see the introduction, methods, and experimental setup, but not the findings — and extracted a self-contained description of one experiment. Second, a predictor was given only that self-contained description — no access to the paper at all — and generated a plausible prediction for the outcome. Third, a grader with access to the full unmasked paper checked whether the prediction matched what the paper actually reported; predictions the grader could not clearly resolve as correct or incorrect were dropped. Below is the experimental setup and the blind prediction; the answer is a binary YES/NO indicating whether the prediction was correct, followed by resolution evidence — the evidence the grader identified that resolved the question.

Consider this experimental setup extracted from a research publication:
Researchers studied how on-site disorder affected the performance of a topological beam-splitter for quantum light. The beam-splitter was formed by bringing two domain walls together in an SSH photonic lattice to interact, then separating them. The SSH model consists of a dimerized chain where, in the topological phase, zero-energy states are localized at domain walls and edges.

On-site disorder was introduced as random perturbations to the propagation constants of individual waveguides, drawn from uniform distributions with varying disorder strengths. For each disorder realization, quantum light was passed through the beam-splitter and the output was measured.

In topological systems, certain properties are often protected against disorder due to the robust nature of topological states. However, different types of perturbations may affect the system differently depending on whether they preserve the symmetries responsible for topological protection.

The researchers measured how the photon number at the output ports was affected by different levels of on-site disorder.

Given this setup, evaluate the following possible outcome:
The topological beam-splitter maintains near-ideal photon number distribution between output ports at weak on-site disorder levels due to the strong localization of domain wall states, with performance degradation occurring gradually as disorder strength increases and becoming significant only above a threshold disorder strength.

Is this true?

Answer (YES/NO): NO